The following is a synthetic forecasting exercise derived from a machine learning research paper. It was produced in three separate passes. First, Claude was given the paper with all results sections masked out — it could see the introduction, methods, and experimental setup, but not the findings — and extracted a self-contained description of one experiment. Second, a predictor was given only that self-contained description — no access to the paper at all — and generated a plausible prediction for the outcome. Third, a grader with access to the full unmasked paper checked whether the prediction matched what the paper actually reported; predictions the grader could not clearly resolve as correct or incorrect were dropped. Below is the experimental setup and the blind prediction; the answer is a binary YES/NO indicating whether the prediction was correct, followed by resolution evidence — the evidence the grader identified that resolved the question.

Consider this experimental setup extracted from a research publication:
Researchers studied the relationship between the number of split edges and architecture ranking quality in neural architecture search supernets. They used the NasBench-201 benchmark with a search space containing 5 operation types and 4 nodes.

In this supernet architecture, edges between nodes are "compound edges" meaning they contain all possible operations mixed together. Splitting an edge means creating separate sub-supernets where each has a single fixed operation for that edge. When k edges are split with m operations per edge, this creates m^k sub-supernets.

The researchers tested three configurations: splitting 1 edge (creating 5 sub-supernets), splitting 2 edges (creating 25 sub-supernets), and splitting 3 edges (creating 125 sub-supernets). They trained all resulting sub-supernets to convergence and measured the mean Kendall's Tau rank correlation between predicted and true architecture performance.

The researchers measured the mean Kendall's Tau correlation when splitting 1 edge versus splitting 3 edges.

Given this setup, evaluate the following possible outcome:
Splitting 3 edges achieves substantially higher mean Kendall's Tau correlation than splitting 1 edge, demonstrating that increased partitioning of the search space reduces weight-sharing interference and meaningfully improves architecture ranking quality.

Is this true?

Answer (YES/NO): YES